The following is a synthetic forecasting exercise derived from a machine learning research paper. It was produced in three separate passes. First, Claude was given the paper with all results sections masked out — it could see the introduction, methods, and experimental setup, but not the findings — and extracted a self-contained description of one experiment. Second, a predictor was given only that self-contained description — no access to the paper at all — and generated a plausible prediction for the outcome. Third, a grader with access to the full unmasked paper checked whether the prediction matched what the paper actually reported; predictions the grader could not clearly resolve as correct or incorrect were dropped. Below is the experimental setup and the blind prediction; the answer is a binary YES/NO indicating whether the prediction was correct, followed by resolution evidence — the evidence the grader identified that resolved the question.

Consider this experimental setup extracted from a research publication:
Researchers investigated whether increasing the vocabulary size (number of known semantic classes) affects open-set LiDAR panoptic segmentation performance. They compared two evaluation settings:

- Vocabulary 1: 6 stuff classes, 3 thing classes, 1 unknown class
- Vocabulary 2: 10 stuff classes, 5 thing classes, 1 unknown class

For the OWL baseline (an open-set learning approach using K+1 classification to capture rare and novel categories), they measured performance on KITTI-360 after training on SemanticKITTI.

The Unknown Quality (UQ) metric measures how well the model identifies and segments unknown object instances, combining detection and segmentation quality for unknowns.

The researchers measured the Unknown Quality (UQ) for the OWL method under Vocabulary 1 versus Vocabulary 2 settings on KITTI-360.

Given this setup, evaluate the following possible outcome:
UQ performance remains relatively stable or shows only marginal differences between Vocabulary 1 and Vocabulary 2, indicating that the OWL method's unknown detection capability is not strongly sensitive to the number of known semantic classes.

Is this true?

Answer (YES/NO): NO